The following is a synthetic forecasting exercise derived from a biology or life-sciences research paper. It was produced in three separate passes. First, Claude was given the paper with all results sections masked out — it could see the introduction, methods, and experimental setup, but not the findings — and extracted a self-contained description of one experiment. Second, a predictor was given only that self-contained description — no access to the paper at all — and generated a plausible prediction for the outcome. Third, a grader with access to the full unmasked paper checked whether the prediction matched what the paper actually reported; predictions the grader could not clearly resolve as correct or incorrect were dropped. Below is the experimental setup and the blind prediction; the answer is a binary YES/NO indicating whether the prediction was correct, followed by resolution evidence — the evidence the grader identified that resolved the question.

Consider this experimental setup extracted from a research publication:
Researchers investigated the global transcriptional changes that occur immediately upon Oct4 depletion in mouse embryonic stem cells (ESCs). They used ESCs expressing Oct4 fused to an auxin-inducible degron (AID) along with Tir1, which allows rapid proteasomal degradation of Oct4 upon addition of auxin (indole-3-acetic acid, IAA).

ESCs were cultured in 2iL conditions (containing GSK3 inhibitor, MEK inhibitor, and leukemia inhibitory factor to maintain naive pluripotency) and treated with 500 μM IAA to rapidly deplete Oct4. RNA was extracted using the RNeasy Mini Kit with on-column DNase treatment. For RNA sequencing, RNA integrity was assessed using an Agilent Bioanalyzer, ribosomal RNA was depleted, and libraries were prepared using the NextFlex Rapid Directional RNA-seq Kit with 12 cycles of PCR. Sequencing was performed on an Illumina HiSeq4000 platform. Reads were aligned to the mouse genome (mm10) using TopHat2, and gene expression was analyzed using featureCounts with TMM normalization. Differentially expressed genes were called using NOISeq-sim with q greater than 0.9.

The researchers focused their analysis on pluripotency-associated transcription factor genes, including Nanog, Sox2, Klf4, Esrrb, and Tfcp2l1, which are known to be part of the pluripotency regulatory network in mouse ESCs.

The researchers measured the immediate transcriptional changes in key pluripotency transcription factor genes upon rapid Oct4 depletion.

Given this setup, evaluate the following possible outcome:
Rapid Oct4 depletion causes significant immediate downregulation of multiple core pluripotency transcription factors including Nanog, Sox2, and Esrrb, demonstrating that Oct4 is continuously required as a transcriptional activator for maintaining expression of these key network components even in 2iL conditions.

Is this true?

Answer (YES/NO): YES